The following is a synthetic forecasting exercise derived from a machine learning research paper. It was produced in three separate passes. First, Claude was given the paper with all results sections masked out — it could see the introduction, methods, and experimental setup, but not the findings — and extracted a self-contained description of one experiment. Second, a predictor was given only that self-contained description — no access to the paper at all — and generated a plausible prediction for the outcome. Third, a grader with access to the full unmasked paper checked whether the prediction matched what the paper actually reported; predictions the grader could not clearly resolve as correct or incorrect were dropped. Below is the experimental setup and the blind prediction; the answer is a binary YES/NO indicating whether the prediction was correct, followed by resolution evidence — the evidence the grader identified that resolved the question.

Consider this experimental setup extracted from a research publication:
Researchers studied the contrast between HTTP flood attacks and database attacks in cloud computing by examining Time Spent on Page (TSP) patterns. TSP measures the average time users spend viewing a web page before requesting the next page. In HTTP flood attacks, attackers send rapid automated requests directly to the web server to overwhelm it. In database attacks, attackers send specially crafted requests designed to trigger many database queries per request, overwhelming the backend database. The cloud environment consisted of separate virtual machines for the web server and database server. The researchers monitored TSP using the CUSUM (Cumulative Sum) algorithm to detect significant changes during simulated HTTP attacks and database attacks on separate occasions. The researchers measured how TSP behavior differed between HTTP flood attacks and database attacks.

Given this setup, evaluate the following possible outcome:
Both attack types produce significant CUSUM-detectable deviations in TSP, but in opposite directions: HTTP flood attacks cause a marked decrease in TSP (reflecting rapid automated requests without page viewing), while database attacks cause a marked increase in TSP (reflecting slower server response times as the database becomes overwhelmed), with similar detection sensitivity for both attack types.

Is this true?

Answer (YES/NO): YES